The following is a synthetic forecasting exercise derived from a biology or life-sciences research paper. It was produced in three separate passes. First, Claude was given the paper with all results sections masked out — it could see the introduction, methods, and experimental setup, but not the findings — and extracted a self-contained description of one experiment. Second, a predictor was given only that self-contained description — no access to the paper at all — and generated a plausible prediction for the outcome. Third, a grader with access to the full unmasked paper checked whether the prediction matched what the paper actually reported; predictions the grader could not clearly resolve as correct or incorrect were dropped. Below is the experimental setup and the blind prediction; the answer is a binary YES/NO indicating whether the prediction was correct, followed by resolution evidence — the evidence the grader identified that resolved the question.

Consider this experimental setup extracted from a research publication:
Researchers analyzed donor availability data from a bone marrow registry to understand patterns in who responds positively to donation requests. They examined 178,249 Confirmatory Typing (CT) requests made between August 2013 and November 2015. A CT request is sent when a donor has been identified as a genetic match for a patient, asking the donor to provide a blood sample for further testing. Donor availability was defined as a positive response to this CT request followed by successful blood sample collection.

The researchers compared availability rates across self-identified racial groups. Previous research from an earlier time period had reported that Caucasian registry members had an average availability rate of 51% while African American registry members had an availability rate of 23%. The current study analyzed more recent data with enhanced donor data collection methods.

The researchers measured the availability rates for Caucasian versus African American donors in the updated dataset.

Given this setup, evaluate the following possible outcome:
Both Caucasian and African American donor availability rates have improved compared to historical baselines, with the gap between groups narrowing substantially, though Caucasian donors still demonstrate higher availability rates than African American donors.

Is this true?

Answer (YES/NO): NO